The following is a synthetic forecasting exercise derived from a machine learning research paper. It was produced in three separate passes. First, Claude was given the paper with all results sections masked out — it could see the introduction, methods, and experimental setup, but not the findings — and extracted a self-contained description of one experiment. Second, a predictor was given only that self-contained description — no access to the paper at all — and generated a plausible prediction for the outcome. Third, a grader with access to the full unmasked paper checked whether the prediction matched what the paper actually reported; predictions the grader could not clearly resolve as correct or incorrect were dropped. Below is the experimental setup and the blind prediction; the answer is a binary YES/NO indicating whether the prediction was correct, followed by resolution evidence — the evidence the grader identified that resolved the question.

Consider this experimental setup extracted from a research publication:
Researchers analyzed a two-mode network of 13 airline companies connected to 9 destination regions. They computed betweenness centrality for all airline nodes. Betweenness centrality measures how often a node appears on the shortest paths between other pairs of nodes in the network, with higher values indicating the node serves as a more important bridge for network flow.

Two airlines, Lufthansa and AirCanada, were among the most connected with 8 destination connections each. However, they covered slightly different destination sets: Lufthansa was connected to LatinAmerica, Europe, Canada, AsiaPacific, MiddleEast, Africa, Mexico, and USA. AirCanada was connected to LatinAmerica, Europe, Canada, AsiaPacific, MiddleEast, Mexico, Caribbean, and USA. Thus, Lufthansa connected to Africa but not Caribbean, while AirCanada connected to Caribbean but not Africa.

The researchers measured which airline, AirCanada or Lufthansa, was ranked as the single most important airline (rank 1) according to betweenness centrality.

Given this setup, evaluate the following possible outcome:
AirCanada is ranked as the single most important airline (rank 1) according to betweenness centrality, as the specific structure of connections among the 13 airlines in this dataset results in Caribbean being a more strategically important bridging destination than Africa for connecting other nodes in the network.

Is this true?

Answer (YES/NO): YES